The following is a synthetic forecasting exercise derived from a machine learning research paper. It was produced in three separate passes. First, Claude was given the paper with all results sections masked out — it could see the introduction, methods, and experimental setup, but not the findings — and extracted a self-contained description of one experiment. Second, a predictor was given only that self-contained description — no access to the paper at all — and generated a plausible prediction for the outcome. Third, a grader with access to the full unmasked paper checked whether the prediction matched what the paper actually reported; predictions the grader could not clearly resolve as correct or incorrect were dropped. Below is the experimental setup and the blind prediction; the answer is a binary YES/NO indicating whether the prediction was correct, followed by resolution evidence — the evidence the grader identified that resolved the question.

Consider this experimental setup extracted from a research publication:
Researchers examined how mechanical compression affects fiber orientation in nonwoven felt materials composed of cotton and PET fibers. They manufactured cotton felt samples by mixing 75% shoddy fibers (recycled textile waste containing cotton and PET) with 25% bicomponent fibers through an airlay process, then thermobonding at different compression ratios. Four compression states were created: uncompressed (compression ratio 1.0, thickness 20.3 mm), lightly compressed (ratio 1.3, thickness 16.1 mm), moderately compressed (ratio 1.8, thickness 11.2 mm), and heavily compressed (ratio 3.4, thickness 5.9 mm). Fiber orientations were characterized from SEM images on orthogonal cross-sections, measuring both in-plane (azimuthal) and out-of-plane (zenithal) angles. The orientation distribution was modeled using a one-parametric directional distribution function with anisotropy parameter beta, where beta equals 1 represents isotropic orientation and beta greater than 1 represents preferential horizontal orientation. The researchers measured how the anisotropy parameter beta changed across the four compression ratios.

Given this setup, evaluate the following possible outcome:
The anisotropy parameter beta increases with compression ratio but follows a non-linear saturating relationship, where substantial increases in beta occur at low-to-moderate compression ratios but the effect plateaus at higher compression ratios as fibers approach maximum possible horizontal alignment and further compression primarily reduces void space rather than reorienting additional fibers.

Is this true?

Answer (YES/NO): NO